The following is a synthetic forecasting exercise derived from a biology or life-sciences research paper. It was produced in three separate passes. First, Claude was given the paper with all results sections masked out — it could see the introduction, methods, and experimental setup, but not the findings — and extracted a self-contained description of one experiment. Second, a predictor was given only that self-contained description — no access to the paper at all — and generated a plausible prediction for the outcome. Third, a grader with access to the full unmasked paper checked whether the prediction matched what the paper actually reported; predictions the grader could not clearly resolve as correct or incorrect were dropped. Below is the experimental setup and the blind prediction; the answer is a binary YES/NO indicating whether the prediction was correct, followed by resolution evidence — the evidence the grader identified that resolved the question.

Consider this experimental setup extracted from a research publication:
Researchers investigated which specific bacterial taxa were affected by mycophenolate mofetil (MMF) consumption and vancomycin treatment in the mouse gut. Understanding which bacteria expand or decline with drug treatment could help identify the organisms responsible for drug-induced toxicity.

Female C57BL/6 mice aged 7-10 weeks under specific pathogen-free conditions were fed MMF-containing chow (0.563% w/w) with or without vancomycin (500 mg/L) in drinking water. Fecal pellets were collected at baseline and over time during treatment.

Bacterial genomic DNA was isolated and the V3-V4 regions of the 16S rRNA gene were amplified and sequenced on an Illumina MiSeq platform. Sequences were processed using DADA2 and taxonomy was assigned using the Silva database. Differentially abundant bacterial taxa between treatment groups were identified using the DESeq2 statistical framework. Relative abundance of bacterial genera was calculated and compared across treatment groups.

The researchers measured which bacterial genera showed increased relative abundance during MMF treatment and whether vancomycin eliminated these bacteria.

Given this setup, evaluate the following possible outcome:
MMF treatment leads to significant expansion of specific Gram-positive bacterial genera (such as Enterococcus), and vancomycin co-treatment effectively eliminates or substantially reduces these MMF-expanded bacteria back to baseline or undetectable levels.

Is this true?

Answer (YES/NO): NO